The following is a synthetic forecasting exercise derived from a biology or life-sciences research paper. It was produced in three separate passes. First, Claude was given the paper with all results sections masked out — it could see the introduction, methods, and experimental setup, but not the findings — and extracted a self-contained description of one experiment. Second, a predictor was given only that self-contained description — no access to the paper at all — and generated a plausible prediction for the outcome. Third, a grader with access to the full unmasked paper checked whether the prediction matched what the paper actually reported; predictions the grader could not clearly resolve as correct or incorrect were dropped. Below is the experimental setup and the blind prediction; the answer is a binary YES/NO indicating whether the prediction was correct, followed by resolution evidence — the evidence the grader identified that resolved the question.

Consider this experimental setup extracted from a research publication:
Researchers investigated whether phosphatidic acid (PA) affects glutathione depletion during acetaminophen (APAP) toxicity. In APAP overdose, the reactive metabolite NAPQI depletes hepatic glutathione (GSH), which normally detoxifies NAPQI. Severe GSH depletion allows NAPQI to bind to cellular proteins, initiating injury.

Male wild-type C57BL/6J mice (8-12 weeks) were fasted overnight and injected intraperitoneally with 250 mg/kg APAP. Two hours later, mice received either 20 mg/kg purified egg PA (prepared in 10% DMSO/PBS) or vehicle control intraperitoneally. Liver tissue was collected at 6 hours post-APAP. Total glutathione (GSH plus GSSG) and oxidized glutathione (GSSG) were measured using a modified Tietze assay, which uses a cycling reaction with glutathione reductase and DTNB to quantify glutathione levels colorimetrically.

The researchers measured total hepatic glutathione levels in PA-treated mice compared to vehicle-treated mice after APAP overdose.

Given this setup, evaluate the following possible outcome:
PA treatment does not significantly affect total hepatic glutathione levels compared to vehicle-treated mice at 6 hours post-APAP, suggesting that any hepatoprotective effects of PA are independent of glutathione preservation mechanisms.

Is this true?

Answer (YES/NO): YES